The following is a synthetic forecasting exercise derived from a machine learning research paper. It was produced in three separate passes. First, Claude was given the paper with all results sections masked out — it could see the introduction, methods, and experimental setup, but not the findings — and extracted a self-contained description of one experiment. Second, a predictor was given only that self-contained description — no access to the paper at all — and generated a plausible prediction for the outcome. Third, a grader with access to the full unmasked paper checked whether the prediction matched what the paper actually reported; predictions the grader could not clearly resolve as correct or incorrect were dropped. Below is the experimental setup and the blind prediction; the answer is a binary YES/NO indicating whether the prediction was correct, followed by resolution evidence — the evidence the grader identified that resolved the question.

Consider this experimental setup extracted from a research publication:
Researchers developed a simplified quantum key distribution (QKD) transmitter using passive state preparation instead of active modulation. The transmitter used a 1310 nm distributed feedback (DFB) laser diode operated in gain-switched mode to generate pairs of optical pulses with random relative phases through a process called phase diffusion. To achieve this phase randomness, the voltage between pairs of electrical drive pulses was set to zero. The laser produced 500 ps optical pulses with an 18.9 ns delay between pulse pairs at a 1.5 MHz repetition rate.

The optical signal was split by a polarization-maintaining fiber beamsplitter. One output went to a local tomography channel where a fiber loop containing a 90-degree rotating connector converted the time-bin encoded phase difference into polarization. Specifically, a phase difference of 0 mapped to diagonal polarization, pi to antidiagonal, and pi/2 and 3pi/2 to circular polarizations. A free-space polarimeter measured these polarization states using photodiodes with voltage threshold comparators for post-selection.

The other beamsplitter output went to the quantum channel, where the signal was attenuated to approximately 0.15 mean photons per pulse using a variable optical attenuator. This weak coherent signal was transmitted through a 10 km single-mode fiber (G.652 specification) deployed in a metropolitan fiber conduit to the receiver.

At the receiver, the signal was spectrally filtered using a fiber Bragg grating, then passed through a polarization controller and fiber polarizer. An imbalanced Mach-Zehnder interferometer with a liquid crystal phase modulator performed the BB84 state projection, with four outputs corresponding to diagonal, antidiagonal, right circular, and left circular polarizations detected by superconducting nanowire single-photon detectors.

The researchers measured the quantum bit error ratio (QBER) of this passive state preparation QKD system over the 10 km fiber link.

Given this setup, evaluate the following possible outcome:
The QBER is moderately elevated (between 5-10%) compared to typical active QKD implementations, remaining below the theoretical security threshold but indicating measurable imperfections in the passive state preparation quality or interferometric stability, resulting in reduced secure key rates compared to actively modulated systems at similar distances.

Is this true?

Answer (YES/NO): YES